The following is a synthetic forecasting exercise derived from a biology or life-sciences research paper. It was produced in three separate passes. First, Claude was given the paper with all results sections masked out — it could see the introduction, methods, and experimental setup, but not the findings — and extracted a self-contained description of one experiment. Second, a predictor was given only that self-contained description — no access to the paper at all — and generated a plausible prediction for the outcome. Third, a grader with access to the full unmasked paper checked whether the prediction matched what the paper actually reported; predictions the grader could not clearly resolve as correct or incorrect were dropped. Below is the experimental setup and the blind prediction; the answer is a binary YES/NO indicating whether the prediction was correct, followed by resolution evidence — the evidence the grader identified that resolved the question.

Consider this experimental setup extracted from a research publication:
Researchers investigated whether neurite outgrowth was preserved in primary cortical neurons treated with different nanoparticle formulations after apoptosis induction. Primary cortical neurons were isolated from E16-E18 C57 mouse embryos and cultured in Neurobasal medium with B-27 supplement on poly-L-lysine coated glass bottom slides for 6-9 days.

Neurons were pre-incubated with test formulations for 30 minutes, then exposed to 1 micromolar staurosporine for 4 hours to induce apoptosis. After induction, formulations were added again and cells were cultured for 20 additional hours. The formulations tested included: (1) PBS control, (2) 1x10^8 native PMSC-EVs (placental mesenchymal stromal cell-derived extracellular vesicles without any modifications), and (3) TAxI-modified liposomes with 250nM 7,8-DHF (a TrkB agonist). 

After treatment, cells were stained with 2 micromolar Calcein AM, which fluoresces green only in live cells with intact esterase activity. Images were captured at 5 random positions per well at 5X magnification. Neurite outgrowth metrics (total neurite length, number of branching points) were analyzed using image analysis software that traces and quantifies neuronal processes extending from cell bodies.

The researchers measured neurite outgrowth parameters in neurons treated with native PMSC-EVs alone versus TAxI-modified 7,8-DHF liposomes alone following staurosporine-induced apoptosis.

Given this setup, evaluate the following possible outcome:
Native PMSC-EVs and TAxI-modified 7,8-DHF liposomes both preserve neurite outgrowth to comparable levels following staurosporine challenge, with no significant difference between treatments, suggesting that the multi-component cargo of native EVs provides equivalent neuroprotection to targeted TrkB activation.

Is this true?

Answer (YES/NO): YES